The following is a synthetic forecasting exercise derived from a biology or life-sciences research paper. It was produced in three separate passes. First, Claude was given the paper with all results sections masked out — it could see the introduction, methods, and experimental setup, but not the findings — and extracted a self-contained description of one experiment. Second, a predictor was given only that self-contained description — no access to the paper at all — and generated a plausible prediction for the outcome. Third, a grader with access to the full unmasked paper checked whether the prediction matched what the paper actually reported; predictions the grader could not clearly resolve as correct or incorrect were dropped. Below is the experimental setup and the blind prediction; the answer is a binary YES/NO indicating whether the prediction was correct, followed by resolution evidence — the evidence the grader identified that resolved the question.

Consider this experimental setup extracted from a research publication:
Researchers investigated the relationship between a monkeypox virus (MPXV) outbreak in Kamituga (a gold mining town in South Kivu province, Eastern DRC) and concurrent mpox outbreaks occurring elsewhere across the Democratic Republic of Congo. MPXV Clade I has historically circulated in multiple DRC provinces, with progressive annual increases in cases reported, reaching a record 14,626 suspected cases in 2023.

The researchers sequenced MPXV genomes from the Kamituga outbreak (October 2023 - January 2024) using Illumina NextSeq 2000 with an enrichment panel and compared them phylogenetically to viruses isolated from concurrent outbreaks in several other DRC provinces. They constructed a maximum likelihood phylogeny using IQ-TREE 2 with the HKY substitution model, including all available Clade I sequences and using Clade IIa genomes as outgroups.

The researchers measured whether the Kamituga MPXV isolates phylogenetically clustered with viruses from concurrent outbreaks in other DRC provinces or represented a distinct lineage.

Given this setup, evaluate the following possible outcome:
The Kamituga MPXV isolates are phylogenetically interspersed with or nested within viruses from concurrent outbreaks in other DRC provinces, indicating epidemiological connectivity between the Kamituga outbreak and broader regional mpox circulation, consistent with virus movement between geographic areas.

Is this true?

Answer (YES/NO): NO